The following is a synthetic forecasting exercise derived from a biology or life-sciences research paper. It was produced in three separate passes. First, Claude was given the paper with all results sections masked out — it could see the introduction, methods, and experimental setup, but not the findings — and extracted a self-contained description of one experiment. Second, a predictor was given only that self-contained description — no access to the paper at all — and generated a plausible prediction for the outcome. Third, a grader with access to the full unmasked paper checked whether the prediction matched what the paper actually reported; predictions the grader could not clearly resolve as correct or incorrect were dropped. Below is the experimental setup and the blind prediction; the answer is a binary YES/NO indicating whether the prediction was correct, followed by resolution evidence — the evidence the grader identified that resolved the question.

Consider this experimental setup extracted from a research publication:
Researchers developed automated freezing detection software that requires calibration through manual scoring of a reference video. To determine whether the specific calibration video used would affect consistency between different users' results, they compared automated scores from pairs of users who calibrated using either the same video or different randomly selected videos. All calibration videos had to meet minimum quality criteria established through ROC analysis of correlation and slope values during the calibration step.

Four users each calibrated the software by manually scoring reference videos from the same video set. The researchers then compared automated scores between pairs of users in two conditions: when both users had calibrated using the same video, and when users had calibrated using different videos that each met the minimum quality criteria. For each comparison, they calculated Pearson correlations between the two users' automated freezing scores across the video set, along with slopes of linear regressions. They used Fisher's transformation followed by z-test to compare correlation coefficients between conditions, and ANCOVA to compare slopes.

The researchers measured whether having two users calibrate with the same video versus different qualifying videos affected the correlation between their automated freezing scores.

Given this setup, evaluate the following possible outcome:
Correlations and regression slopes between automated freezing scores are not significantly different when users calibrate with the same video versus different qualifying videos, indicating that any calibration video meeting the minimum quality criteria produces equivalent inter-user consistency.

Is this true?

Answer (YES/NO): YES